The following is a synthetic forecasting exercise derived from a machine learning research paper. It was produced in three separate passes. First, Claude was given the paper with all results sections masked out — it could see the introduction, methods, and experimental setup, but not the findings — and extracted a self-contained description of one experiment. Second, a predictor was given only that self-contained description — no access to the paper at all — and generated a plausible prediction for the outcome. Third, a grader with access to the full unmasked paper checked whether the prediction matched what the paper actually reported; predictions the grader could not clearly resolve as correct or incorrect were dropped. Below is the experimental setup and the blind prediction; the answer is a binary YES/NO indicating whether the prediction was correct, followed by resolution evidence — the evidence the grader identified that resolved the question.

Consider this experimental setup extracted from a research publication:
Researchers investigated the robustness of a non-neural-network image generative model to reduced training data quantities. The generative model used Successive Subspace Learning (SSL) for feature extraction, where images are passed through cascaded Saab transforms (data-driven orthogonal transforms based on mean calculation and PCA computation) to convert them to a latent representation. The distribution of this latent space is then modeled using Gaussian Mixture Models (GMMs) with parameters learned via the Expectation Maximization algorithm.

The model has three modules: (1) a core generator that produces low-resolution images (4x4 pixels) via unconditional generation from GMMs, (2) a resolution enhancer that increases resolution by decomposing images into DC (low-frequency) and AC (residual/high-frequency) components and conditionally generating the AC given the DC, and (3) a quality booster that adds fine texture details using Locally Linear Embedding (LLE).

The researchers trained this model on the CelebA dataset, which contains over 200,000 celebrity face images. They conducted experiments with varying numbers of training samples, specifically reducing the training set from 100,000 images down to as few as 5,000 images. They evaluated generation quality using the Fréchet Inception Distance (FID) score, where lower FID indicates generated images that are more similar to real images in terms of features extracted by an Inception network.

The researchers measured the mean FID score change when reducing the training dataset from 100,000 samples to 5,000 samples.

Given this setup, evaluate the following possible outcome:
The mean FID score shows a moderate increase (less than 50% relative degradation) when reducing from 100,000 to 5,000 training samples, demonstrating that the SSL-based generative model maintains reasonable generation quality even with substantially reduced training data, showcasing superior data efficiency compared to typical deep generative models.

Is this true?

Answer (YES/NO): YES